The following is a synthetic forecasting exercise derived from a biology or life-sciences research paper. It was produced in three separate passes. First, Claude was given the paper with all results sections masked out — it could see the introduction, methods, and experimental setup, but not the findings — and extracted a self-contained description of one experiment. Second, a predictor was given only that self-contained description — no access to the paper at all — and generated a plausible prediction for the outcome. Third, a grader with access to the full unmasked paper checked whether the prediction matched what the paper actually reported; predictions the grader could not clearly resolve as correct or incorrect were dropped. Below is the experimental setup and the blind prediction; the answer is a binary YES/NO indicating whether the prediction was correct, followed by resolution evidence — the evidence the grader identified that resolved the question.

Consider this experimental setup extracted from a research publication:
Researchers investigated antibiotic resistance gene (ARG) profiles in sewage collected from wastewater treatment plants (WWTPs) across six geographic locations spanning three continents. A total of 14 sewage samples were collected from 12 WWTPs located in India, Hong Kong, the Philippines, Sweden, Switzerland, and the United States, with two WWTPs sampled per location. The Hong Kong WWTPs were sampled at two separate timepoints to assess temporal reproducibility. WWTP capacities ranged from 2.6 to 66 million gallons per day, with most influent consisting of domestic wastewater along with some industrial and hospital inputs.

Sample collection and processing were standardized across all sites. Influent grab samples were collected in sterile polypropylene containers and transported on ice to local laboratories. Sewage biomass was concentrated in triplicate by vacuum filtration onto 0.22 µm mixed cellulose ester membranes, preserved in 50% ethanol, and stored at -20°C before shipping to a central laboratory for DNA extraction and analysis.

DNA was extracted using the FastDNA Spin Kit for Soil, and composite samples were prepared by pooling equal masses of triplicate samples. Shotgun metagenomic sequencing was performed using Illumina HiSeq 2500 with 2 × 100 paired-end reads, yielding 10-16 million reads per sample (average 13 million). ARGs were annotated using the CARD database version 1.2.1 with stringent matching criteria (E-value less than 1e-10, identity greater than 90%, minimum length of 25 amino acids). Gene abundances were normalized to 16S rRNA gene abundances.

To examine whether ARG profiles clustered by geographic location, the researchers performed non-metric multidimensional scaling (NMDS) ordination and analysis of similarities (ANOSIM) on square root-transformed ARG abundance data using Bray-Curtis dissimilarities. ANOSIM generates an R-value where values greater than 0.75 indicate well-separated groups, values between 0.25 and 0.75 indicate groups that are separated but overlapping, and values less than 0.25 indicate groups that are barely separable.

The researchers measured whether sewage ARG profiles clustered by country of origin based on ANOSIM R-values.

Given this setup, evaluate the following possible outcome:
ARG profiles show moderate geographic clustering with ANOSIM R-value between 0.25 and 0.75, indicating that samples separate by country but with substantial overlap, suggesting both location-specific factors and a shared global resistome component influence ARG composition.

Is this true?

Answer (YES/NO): NO